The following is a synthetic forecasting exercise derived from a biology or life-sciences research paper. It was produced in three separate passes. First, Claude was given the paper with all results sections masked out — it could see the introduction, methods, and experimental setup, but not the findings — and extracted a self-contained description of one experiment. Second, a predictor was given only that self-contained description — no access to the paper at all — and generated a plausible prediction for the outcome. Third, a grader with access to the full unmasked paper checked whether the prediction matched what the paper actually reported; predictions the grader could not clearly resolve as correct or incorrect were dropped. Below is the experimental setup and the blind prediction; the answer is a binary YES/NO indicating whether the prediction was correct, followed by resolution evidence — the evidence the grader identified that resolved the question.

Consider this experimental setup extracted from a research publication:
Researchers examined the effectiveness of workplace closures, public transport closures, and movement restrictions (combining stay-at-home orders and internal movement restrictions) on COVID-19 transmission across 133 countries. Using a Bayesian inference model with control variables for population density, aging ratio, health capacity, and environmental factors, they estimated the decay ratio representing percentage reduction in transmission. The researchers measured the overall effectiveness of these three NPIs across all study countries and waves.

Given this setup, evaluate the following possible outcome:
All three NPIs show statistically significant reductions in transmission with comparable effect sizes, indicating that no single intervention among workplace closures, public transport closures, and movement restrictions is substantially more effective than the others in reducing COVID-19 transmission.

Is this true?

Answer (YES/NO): NO